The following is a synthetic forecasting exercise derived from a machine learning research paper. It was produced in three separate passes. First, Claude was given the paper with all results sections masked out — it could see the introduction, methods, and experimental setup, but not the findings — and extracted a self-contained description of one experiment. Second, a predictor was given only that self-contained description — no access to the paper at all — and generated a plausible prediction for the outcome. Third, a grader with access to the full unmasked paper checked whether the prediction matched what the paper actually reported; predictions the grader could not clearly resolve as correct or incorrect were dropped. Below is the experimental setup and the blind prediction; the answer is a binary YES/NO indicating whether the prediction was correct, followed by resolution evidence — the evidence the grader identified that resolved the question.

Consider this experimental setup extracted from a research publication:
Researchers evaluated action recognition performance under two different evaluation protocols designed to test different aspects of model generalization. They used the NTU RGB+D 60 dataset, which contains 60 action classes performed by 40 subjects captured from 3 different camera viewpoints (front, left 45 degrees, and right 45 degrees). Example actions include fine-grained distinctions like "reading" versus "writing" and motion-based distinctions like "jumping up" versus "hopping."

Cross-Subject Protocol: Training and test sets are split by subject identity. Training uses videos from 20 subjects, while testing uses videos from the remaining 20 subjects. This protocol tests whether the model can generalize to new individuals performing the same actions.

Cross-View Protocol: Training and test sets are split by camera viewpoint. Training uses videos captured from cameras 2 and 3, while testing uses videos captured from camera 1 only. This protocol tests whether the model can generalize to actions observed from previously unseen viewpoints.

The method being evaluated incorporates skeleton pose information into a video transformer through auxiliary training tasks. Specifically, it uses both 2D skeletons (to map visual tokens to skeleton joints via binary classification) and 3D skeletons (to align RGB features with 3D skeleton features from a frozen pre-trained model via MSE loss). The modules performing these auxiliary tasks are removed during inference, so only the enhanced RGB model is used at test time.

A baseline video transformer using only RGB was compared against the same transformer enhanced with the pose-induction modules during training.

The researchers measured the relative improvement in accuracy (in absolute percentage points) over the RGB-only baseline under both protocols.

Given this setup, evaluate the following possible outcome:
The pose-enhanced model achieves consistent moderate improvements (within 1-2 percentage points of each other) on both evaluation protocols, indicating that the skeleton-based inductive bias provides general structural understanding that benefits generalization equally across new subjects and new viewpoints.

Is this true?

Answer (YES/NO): YES